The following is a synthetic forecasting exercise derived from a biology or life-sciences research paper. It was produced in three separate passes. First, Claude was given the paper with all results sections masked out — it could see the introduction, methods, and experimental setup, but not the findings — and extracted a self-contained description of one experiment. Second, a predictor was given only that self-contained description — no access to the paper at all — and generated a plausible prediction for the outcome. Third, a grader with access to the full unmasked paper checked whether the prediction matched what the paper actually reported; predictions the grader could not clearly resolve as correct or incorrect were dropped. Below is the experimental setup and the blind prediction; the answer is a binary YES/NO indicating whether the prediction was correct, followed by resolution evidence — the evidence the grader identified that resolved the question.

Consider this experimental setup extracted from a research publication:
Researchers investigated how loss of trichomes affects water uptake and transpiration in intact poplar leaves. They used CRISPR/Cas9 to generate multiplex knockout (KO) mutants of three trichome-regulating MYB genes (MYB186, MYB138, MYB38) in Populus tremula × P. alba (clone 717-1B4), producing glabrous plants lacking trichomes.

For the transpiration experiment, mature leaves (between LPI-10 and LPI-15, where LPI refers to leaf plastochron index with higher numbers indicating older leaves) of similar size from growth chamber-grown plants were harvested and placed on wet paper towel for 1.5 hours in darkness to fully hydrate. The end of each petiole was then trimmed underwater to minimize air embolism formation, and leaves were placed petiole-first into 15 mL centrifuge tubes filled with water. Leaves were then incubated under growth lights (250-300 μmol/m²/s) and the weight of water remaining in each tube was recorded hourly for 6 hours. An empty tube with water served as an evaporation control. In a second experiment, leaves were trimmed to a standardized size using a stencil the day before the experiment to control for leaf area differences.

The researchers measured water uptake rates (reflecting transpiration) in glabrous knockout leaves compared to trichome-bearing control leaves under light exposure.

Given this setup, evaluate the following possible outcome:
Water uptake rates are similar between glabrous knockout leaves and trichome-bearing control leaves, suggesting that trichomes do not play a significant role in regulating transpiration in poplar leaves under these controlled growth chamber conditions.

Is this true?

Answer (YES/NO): YES